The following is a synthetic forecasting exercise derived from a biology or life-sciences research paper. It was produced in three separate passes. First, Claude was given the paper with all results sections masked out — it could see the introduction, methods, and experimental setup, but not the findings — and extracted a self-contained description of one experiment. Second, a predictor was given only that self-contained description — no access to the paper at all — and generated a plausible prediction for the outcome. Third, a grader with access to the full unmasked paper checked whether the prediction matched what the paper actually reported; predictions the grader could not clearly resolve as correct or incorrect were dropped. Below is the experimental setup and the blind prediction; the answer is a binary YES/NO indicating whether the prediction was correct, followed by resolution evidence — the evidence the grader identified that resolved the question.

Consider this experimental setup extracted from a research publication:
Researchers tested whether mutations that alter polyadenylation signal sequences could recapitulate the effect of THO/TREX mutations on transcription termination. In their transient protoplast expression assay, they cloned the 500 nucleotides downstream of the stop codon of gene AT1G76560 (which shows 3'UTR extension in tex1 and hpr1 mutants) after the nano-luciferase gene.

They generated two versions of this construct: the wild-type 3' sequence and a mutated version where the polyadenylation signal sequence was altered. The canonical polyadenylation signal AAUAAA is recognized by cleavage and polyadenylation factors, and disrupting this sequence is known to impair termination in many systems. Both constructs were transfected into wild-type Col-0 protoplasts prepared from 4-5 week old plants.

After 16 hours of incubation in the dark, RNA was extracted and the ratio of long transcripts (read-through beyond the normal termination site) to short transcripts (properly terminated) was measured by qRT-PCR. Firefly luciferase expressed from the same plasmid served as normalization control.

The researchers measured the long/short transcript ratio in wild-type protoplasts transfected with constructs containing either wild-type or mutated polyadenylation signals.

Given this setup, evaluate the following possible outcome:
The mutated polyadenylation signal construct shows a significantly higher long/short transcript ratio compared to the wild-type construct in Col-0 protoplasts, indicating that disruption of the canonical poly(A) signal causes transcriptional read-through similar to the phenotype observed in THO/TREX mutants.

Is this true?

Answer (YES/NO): NO